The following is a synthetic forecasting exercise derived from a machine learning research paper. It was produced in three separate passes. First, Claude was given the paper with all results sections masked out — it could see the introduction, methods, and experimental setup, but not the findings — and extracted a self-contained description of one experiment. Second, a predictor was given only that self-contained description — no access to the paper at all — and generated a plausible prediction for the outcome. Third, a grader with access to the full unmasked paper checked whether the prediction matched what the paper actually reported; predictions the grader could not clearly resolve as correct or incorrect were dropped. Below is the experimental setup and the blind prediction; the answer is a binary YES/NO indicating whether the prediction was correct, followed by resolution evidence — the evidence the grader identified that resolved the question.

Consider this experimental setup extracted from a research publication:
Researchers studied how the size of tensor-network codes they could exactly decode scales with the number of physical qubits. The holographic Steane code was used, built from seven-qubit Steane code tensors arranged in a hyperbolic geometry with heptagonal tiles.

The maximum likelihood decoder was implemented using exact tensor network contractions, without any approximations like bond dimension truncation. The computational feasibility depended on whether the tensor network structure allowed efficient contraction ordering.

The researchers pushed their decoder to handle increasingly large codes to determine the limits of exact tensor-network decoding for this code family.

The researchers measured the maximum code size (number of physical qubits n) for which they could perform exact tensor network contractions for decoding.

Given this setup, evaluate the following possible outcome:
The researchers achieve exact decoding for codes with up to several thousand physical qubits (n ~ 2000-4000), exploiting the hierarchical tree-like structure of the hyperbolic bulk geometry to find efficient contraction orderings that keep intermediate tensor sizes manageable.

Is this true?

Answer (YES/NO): NO